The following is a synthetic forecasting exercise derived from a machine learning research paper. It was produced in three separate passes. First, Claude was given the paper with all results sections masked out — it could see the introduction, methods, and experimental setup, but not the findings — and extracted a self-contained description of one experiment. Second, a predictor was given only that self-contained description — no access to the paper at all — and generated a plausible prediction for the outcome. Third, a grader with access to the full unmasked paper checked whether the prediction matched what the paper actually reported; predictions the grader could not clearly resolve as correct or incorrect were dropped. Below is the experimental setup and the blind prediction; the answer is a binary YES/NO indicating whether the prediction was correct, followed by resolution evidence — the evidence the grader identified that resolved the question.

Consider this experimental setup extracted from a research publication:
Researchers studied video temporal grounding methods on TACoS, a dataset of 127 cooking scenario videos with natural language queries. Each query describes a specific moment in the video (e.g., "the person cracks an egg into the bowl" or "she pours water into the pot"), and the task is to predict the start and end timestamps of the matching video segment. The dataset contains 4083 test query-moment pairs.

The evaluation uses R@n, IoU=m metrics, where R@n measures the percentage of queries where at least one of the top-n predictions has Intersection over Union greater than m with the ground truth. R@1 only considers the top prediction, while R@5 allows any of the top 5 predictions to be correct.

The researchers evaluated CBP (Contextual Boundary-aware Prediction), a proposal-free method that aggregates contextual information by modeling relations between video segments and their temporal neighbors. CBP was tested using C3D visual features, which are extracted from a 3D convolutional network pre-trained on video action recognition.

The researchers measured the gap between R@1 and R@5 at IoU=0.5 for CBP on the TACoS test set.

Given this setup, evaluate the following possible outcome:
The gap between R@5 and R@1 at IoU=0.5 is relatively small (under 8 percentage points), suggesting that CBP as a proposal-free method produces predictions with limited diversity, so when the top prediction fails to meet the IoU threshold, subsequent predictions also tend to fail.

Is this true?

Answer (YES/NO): NO